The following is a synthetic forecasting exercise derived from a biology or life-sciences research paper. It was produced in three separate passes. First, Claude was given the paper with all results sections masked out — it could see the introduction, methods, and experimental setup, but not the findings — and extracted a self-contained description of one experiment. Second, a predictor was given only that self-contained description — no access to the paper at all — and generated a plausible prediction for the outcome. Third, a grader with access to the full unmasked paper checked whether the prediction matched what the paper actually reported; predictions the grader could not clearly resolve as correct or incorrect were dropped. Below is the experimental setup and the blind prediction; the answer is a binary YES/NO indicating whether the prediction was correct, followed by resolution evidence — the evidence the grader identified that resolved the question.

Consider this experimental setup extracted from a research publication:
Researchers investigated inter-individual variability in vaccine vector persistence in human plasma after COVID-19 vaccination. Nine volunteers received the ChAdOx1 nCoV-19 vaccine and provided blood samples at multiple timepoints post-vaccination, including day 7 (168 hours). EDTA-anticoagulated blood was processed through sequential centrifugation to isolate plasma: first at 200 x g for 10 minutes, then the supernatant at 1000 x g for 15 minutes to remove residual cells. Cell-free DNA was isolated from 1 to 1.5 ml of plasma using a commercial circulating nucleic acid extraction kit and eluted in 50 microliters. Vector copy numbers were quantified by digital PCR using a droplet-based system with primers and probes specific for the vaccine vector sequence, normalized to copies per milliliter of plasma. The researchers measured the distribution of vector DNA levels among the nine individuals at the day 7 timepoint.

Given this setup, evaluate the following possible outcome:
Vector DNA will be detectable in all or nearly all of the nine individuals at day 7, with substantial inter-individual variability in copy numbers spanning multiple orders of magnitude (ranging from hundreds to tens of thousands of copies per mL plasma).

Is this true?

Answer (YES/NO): NO